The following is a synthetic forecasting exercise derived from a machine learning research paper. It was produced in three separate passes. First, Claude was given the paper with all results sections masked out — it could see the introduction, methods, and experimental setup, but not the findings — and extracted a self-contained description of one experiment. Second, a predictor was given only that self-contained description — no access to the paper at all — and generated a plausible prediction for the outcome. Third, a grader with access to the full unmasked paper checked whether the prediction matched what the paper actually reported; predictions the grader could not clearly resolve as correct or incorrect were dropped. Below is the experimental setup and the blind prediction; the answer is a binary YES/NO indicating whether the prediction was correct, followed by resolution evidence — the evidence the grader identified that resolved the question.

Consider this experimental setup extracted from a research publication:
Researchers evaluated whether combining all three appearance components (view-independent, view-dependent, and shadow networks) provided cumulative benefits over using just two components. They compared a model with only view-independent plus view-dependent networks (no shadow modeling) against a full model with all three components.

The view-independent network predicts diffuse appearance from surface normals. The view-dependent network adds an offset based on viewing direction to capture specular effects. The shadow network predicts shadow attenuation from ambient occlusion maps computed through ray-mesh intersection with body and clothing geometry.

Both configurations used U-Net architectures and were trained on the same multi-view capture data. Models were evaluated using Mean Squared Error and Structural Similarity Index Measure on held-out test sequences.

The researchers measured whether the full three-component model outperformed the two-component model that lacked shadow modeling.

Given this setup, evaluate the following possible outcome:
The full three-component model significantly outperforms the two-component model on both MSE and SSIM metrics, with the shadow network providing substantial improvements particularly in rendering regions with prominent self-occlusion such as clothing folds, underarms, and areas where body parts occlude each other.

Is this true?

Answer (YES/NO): NO